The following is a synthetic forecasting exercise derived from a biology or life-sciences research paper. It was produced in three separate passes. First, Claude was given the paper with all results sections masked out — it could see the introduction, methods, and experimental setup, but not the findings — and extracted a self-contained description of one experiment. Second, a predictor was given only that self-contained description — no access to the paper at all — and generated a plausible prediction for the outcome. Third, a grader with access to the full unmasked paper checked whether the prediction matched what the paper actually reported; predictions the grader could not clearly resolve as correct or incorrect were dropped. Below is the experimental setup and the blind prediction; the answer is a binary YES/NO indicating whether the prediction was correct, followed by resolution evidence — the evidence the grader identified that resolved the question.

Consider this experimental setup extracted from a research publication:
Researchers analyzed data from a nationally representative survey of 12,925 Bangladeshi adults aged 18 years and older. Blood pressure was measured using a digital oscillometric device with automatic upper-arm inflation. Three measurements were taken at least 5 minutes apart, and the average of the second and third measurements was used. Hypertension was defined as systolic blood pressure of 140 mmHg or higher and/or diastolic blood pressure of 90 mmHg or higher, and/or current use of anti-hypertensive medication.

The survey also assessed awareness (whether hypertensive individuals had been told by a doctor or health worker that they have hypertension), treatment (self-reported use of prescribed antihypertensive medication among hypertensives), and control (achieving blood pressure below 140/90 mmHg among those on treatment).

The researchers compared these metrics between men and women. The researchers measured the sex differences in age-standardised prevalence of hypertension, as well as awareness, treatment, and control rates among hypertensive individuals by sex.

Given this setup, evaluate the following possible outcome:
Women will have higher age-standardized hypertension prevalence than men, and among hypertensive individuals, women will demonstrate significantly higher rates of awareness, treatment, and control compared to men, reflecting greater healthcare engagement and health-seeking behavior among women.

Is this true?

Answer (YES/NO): NO